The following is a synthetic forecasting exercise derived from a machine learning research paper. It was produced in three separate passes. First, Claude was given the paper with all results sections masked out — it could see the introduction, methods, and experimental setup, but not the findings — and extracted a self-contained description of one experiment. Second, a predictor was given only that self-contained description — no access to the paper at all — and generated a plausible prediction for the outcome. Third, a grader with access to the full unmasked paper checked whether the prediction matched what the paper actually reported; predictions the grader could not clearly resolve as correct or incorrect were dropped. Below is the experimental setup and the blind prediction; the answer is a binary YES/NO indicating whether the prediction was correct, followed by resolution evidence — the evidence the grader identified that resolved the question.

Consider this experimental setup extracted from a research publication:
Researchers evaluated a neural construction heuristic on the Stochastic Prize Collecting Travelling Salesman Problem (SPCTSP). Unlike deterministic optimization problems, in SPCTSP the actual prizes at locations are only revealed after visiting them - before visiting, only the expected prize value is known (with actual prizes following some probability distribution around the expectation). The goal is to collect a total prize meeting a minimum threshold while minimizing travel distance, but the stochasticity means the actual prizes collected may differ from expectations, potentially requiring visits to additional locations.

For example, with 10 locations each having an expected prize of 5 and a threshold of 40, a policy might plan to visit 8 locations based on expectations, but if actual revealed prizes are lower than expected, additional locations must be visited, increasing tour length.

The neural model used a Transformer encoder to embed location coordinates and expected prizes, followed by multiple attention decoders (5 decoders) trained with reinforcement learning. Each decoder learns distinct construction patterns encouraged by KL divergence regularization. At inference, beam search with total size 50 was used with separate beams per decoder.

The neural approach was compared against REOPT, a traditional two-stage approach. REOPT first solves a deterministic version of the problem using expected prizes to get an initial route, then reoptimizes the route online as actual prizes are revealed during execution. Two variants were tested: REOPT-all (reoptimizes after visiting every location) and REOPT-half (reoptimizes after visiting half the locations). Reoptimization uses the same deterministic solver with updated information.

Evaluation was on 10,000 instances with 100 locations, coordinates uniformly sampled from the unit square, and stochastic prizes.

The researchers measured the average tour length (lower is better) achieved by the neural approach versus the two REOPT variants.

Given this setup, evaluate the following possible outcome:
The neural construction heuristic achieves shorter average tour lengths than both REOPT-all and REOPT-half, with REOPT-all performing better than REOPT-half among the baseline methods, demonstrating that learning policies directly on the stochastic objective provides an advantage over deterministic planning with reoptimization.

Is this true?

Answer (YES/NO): NO